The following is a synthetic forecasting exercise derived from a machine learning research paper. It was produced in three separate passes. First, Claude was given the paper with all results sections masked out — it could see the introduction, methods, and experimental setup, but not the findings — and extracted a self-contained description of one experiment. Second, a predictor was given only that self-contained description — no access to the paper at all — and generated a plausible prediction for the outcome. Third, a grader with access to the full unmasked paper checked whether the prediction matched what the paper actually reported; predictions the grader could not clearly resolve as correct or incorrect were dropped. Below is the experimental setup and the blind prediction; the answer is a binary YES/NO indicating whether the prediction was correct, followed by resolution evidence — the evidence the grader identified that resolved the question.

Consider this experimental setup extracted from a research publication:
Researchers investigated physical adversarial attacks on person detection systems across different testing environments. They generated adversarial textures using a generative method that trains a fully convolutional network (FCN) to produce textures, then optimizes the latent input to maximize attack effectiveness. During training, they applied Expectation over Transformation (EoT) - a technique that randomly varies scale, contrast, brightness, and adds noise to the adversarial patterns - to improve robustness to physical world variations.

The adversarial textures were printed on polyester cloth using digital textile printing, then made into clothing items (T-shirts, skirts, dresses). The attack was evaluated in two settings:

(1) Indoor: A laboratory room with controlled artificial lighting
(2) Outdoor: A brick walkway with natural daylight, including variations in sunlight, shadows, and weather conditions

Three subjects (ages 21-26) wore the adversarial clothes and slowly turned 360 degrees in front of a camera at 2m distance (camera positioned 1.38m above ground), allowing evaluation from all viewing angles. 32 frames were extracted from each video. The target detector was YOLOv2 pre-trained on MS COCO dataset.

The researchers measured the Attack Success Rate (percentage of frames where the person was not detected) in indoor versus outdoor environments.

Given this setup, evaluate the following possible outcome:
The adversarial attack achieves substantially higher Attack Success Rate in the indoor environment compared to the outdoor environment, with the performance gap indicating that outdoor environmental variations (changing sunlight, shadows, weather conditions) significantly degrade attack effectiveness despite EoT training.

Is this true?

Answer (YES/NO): NO